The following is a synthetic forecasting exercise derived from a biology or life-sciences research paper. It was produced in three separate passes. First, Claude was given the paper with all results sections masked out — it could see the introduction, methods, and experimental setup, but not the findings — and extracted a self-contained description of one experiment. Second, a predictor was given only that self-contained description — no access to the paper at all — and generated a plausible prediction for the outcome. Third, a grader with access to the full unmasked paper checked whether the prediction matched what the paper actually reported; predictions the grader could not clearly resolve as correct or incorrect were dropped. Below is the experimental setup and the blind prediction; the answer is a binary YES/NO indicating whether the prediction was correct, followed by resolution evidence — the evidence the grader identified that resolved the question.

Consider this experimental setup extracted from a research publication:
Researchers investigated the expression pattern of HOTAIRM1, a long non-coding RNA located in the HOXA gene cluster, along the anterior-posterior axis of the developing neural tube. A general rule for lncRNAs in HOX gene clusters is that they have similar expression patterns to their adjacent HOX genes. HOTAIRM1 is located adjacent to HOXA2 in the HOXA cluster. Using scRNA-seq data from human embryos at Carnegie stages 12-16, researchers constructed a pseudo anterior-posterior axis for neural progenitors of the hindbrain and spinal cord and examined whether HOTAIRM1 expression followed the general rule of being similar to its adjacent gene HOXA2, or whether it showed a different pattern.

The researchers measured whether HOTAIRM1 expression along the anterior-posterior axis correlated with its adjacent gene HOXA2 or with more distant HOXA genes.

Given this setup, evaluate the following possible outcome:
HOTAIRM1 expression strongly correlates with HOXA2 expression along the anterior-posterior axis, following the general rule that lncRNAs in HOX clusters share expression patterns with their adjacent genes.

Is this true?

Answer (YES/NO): NO